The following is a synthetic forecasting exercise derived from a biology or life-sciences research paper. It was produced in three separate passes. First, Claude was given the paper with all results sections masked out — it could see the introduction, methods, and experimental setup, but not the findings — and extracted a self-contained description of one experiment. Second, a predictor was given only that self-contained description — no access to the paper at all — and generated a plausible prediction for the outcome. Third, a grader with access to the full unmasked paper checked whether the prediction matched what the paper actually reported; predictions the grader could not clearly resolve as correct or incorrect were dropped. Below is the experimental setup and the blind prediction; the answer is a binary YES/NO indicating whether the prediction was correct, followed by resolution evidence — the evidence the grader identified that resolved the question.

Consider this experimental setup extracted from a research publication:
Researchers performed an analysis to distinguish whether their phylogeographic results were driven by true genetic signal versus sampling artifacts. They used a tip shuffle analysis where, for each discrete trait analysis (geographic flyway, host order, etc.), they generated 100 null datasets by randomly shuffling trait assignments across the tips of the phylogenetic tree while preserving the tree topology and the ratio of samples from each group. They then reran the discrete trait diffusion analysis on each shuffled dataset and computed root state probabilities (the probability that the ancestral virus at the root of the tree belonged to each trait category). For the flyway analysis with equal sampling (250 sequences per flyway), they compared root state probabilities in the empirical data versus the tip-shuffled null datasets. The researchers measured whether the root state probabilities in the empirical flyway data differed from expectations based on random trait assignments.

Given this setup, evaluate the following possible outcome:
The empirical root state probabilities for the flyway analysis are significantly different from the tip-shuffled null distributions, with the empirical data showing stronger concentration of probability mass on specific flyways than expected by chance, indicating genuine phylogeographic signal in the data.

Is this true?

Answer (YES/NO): YES